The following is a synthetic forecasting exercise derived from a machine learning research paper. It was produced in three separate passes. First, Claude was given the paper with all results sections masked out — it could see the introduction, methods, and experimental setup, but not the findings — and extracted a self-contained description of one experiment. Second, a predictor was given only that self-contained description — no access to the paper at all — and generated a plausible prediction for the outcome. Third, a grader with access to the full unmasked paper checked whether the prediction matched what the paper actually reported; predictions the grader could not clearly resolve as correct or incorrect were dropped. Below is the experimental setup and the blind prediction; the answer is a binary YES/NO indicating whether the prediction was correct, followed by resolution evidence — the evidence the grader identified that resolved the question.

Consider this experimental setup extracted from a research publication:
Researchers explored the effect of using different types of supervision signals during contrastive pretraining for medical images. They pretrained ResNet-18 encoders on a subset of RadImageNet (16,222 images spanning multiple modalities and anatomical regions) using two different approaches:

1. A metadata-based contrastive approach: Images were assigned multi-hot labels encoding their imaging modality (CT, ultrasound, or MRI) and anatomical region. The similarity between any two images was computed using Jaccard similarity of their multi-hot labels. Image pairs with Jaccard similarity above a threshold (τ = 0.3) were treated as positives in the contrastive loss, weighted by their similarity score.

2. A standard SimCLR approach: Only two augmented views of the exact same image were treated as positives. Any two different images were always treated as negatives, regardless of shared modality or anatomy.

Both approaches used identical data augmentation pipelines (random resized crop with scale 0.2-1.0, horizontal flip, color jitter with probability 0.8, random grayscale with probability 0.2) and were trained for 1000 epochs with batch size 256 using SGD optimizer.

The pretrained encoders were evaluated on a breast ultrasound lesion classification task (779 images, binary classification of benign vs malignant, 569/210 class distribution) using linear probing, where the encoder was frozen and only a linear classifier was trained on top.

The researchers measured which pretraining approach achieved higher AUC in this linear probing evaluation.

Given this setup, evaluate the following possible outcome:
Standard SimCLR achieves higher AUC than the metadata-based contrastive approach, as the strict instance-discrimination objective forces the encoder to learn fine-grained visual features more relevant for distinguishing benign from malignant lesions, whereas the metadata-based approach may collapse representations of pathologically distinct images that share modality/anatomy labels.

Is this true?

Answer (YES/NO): YES